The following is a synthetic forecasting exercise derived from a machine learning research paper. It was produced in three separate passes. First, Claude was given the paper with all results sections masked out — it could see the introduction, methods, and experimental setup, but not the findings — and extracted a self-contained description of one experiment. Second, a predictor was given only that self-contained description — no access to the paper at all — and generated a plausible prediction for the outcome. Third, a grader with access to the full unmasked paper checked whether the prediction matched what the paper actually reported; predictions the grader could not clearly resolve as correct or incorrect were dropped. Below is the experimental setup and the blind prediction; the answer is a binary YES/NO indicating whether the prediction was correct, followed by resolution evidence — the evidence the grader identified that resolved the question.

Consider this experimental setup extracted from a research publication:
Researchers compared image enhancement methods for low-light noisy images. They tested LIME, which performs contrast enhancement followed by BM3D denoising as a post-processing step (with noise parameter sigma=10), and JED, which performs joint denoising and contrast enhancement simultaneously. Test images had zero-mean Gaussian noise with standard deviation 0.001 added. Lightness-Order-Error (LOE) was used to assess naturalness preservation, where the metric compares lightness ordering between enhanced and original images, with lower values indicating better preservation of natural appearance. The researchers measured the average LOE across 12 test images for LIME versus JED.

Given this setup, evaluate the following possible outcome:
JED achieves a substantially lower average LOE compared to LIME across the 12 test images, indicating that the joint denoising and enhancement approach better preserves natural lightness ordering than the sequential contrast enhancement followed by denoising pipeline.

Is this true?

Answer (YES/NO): NO